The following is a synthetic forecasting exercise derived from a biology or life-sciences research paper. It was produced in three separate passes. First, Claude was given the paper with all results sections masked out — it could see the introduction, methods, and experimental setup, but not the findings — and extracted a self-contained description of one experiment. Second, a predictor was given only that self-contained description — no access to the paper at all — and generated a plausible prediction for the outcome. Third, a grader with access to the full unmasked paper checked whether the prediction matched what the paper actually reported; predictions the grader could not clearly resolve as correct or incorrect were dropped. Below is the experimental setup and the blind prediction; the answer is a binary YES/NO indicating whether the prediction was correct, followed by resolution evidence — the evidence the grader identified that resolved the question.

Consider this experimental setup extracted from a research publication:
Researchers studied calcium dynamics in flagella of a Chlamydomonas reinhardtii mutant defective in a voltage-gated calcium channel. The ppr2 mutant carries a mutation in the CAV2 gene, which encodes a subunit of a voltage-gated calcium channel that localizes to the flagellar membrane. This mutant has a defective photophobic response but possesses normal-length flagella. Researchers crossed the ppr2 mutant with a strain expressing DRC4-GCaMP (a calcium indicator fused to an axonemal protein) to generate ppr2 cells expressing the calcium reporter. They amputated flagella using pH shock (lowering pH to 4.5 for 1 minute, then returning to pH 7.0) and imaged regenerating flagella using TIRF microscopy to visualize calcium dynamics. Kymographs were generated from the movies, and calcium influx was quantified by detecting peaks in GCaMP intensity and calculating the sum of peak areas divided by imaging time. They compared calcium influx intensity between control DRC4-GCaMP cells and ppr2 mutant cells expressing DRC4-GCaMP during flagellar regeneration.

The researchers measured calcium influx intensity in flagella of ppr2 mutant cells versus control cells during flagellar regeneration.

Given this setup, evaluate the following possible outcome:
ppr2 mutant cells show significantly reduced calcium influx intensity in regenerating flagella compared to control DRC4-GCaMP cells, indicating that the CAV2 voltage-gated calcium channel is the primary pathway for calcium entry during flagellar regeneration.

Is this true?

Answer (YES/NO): NO